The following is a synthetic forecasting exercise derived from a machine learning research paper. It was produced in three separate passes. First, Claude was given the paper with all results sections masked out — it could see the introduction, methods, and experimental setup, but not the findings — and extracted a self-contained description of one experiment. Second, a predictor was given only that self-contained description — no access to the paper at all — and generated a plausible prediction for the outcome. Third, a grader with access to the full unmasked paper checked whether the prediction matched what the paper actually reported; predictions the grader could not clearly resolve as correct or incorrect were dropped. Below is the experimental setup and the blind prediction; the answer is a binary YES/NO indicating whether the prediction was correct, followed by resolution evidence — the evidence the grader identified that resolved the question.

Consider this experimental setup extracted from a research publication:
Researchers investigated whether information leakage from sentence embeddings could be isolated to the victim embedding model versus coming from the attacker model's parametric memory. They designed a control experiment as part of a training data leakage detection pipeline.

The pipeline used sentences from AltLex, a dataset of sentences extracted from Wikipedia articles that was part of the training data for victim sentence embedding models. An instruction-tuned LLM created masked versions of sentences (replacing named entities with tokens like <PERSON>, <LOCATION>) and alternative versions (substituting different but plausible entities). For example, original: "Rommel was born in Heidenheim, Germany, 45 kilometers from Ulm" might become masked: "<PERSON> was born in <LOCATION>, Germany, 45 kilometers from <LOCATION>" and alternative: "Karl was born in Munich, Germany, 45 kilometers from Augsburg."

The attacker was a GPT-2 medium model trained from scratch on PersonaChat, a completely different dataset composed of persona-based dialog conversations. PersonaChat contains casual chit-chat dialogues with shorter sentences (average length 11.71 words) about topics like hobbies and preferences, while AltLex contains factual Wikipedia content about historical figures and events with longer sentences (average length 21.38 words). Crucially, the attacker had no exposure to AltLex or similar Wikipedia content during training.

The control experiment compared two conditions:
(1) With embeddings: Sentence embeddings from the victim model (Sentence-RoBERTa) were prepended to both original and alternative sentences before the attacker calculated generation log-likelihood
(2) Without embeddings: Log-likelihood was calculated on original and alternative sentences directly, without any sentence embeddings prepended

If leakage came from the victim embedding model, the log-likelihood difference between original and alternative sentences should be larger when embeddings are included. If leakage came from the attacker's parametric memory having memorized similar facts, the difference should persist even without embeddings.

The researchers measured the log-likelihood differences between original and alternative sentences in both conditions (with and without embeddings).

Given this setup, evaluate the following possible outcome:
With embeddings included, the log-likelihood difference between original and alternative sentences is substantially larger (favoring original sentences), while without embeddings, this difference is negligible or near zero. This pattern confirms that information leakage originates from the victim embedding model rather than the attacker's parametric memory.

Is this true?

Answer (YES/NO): YES